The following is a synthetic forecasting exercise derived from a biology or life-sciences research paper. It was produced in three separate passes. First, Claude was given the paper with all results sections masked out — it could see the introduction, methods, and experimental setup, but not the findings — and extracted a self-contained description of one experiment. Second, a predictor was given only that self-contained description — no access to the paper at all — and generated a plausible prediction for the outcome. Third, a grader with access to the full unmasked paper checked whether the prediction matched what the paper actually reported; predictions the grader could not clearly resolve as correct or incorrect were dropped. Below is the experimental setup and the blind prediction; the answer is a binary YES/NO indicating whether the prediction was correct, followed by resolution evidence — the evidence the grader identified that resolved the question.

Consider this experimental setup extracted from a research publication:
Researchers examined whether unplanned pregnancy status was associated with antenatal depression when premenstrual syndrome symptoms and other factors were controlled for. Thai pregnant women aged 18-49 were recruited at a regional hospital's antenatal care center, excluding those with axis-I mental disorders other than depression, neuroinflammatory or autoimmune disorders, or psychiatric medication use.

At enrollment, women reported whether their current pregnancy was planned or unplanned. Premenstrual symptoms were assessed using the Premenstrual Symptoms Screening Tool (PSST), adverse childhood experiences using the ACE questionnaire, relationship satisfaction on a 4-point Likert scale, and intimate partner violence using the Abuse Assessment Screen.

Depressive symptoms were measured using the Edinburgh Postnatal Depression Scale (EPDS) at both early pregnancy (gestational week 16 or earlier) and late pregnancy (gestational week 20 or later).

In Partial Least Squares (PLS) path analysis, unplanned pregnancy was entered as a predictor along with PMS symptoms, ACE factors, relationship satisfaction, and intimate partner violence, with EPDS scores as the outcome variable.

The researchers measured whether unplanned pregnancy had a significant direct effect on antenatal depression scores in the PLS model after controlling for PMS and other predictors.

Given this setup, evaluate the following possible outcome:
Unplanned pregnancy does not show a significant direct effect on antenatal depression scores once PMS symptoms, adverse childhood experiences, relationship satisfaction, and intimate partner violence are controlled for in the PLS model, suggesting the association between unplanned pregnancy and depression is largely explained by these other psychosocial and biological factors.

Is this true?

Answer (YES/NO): YES